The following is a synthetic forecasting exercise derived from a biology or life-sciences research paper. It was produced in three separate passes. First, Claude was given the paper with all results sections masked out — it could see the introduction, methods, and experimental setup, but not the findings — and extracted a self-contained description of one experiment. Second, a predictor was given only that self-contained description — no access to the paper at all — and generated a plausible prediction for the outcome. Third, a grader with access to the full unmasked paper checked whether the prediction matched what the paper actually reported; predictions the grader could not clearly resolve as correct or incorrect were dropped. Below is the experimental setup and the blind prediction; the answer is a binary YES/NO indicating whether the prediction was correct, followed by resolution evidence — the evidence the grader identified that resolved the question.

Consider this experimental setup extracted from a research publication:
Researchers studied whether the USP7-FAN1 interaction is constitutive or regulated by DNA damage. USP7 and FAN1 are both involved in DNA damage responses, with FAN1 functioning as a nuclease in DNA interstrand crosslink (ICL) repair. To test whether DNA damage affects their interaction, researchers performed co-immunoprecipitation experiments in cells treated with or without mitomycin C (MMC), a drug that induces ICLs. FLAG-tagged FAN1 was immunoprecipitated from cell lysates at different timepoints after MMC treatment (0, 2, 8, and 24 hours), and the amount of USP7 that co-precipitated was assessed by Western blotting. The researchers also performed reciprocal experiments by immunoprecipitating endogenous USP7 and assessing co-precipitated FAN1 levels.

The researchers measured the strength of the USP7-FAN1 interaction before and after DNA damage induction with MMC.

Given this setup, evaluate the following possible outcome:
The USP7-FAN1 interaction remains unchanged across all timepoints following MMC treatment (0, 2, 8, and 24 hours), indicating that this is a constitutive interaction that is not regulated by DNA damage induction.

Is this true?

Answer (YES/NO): NO